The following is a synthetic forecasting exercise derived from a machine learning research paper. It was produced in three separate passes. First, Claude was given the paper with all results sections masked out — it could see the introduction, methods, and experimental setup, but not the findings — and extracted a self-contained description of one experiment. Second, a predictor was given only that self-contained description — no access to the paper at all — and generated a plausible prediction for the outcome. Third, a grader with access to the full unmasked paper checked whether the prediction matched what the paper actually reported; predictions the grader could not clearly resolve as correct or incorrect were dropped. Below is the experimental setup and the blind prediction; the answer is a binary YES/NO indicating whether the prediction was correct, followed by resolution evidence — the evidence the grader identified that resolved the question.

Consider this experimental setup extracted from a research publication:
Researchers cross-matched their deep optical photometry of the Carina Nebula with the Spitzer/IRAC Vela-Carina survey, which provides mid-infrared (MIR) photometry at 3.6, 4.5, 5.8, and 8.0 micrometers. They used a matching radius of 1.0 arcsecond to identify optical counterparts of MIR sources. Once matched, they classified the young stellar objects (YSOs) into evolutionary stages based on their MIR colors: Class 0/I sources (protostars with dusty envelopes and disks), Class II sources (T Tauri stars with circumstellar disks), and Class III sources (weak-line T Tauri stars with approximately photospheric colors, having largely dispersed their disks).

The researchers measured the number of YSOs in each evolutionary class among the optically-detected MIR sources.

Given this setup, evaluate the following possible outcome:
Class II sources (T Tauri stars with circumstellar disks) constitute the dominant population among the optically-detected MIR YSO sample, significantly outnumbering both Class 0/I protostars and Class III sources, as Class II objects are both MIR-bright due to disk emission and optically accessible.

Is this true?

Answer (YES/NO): NO